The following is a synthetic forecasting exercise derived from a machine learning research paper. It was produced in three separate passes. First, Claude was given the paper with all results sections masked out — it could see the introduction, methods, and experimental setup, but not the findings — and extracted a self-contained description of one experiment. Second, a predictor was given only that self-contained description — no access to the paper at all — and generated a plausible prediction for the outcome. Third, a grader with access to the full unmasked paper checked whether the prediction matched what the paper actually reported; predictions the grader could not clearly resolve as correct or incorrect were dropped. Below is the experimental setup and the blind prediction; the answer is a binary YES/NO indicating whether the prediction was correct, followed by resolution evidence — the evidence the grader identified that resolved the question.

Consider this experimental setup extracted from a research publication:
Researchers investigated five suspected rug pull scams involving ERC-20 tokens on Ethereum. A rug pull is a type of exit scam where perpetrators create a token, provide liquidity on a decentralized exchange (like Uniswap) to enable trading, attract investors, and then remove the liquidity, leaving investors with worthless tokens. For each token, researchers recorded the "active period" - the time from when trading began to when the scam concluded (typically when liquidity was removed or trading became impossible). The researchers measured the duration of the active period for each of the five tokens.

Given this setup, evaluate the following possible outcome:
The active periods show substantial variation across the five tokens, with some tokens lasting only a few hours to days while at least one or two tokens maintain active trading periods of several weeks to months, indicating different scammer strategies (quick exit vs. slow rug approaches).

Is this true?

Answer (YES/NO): NO